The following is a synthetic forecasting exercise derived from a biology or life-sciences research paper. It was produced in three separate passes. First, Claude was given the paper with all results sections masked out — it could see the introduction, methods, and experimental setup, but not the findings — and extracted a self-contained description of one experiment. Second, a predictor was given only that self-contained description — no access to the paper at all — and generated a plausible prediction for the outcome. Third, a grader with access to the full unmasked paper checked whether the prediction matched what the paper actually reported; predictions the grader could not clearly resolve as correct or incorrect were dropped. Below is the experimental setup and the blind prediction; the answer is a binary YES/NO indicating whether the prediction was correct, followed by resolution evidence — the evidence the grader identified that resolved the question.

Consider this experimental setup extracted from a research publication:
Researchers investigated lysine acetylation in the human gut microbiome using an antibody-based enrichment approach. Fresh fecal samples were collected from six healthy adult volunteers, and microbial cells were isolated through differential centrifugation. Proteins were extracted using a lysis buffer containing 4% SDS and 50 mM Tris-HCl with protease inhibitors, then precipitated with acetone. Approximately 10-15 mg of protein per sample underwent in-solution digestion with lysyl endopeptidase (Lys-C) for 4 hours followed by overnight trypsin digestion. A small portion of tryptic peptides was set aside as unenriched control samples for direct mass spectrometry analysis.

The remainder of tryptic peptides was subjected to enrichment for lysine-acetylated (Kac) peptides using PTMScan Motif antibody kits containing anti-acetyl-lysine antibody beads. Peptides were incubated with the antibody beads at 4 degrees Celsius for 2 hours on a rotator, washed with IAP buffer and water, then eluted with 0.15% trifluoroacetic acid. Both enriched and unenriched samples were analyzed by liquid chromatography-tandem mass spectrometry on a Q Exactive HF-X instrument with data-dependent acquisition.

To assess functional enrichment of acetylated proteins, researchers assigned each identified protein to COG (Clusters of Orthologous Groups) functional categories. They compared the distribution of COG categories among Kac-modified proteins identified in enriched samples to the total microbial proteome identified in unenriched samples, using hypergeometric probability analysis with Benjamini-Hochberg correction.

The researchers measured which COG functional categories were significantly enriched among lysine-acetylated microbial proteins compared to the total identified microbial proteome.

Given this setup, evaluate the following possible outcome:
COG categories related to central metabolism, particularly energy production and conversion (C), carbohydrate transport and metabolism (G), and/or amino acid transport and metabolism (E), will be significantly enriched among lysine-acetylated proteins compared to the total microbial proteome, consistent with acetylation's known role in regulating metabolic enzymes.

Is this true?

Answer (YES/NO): YES